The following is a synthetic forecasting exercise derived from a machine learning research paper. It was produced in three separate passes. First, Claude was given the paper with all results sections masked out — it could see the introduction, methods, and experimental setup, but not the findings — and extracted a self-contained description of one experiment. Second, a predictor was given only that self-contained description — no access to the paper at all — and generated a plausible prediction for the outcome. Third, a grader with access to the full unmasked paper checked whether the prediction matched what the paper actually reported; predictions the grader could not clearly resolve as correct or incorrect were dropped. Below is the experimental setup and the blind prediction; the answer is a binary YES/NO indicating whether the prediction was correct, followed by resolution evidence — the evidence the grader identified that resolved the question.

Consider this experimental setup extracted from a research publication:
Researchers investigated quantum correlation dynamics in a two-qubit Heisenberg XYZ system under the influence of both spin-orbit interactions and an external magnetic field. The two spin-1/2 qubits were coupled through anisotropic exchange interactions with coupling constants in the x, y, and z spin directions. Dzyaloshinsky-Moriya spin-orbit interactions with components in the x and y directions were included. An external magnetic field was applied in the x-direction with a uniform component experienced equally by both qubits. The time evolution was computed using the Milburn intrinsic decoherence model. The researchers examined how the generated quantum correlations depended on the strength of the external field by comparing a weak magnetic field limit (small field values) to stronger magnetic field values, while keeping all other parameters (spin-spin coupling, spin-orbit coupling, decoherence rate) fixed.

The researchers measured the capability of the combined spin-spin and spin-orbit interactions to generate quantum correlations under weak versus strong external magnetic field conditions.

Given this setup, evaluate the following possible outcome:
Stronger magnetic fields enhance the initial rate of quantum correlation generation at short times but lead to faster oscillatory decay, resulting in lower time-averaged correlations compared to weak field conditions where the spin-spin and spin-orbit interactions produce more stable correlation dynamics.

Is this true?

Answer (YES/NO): NO